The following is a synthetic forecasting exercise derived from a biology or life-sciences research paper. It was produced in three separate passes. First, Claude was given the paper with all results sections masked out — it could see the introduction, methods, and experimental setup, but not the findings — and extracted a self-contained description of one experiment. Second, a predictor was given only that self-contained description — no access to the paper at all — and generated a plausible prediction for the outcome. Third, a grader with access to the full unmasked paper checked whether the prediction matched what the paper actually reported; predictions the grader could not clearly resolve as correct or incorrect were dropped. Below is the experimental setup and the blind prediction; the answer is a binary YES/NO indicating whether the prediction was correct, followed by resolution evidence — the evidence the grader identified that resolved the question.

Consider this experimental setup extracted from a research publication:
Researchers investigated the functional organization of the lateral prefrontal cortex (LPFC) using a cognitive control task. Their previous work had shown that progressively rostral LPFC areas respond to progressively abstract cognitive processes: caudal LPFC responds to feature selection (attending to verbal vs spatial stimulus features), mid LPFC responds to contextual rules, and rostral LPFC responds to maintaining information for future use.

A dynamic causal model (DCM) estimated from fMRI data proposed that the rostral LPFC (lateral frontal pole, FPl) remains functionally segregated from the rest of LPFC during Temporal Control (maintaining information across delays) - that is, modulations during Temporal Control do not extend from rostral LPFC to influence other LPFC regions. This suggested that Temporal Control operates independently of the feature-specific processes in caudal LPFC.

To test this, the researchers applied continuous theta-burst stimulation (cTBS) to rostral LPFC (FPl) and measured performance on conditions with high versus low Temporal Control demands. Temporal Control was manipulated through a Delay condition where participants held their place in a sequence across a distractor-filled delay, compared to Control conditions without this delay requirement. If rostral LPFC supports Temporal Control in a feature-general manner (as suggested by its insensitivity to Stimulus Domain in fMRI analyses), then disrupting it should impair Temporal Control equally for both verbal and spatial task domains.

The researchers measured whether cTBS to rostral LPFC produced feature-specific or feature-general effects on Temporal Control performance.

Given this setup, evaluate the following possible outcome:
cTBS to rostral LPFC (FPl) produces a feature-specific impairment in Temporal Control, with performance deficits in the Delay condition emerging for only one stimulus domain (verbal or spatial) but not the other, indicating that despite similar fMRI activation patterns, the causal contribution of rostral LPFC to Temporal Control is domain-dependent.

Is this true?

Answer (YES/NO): NO